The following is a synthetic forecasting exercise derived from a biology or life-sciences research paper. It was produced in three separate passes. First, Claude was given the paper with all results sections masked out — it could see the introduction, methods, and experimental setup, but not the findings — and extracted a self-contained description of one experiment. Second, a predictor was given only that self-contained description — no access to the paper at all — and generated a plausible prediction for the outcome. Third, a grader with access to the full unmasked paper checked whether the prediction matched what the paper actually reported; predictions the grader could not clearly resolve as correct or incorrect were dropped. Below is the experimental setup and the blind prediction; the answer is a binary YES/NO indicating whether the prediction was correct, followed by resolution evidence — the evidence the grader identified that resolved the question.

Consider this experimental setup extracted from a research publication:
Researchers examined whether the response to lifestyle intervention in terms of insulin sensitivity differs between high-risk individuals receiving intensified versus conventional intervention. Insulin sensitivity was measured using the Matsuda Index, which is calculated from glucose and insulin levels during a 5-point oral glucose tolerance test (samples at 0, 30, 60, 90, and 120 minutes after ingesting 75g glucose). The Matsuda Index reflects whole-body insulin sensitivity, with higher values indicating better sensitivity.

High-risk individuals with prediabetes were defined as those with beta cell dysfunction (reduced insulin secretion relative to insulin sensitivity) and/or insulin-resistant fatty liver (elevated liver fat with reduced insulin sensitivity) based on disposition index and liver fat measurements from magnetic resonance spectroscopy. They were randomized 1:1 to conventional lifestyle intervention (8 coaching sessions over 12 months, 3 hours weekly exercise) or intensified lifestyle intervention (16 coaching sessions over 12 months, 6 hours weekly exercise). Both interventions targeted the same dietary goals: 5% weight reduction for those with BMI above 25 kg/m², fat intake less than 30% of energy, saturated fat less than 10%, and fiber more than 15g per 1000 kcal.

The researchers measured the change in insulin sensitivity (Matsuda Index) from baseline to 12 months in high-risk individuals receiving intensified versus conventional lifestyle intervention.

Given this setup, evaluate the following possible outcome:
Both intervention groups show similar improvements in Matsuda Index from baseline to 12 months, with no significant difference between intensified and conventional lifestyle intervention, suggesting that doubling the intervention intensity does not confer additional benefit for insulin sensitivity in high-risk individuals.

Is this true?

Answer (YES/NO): NO